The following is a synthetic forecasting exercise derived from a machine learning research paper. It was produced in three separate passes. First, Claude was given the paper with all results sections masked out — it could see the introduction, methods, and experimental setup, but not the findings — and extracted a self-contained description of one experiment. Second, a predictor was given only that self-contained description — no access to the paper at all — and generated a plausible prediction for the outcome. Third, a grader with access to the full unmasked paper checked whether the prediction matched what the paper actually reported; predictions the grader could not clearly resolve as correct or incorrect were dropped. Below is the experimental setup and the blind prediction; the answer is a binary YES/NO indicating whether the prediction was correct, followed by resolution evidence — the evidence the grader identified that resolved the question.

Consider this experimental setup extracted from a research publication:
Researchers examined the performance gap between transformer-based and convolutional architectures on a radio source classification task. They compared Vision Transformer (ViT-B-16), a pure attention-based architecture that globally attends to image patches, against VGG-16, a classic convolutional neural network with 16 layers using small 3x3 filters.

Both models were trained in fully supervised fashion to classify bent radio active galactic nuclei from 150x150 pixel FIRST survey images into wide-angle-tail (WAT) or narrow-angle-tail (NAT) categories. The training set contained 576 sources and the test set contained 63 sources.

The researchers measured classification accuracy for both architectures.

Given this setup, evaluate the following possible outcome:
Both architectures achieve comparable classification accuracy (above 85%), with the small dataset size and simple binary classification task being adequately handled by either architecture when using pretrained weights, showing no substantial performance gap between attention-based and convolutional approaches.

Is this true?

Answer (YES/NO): NO